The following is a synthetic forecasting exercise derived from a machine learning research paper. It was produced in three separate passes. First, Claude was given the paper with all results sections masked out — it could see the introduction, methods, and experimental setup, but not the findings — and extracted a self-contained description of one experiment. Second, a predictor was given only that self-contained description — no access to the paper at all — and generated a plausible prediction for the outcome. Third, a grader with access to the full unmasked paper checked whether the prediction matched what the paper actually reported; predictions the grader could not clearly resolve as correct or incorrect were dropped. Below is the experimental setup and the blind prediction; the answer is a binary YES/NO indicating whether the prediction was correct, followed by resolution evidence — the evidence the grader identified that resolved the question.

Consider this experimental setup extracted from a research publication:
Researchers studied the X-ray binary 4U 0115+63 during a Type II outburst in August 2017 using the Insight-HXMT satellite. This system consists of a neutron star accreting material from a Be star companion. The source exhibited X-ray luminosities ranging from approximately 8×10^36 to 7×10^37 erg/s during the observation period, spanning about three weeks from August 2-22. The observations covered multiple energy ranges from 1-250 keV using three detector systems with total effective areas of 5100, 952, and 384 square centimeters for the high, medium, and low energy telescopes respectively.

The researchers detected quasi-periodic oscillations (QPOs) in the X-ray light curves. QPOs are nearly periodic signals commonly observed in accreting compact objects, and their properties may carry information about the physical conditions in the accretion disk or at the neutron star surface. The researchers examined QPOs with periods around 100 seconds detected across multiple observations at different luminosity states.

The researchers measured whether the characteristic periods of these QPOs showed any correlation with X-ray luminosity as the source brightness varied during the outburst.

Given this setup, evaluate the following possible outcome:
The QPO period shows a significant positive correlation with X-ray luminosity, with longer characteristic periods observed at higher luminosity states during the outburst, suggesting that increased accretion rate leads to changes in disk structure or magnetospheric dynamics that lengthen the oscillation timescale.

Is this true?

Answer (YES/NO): NO